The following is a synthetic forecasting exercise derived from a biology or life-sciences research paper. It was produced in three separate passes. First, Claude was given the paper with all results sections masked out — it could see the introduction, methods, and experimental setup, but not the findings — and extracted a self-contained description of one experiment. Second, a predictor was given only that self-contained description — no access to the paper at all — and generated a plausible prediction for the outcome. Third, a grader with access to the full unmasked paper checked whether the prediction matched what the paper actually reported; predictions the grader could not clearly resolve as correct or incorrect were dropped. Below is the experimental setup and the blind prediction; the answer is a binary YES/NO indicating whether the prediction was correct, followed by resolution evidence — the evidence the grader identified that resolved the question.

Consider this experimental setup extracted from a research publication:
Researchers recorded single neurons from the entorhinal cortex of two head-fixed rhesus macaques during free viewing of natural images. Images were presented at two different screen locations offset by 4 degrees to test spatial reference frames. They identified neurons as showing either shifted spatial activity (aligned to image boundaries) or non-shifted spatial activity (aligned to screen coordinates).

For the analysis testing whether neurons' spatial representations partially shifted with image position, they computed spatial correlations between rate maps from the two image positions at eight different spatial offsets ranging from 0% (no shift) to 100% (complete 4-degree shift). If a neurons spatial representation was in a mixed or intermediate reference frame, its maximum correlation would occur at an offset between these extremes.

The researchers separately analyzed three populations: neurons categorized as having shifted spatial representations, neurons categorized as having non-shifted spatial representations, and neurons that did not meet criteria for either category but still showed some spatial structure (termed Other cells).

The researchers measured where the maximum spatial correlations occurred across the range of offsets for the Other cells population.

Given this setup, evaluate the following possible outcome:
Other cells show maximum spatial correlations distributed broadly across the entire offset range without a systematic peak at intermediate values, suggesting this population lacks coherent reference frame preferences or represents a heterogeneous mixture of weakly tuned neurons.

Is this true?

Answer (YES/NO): NO